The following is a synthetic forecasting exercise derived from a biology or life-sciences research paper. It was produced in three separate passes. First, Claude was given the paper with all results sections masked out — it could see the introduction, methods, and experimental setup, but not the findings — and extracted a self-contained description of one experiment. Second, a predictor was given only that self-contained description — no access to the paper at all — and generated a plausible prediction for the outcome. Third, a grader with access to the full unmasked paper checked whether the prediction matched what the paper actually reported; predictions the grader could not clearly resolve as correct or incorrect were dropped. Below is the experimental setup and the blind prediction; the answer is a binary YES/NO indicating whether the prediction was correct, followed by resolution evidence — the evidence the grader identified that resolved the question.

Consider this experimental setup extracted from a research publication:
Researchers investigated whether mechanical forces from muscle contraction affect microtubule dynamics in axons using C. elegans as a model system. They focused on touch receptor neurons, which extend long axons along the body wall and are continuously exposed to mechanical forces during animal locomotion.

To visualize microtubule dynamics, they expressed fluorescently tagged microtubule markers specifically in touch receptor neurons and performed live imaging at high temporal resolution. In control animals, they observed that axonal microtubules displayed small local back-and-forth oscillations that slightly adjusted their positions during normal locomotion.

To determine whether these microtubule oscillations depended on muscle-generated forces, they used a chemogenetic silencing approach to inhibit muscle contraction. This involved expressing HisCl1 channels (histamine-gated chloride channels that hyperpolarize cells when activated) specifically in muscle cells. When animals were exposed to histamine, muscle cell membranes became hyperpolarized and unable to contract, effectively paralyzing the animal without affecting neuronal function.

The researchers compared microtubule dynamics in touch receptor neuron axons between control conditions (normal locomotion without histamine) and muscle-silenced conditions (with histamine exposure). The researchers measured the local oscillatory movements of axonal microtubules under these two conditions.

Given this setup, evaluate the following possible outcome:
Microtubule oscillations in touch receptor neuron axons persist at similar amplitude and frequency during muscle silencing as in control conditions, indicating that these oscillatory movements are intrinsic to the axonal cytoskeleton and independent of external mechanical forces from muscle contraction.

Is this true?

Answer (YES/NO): NO